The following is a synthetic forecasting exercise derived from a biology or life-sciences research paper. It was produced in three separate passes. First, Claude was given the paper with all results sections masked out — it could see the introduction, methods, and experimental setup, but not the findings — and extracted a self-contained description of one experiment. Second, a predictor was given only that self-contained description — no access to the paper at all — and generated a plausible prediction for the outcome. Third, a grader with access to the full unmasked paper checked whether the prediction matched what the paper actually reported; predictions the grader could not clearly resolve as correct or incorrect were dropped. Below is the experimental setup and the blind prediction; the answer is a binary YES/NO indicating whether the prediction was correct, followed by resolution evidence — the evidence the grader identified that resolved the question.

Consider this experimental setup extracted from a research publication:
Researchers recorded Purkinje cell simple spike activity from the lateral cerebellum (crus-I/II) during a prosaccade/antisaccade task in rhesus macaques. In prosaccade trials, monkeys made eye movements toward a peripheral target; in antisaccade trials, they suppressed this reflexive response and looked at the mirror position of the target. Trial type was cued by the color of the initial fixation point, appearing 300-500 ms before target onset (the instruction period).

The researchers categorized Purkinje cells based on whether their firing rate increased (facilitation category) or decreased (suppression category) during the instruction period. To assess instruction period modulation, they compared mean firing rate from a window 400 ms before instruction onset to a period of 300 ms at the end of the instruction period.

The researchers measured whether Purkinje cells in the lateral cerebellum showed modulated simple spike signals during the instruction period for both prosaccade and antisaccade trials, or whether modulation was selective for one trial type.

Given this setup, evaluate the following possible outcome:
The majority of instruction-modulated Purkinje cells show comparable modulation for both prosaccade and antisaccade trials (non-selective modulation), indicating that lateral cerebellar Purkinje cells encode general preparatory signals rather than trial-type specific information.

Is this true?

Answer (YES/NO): NO